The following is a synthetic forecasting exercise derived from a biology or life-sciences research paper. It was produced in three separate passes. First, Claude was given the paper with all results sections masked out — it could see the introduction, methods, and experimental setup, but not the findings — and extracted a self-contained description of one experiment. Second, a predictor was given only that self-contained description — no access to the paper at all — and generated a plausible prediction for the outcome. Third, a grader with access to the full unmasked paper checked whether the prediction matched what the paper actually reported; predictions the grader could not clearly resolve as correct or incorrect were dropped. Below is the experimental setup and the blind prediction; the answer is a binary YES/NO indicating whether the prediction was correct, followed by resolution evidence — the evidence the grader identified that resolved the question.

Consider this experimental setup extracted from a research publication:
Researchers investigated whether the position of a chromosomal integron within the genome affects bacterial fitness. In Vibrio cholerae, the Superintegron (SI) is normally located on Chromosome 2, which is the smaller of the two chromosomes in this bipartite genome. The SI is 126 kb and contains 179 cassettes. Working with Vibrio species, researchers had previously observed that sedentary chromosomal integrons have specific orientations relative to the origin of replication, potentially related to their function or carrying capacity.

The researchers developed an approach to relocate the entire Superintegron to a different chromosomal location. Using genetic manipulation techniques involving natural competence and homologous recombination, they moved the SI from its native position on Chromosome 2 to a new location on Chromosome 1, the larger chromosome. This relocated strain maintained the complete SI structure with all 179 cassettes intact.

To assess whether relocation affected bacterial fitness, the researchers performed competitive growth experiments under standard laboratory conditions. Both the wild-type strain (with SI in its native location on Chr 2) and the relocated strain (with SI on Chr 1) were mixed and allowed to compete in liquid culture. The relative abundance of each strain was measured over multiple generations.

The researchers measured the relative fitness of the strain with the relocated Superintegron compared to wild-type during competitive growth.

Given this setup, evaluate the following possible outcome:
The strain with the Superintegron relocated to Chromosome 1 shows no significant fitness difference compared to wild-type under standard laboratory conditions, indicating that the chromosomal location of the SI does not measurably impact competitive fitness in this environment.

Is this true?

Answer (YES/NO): YES